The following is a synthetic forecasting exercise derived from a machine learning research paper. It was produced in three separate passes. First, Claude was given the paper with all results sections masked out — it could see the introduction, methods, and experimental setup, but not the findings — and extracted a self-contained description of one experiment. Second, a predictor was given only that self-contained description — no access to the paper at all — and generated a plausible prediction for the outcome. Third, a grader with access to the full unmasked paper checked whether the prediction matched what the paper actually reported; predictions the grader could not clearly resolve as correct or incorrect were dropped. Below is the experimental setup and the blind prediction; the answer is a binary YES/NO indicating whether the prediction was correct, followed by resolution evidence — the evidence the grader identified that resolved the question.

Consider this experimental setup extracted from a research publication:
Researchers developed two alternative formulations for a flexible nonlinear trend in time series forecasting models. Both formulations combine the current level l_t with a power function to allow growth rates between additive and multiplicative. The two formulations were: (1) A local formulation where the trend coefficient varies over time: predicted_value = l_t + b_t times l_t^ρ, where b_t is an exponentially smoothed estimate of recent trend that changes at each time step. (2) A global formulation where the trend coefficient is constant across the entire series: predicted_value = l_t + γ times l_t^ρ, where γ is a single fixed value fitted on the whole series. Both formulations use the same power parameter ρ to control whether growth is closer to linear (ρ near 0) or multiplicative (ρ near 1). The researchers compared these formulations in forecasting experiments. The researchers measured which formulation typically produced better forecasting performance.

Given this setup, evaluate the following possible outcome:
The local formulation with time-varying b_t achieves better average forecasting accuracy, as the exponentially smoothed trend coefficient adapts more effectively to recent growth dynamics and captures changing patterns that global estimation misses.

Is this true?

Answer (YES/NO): NO